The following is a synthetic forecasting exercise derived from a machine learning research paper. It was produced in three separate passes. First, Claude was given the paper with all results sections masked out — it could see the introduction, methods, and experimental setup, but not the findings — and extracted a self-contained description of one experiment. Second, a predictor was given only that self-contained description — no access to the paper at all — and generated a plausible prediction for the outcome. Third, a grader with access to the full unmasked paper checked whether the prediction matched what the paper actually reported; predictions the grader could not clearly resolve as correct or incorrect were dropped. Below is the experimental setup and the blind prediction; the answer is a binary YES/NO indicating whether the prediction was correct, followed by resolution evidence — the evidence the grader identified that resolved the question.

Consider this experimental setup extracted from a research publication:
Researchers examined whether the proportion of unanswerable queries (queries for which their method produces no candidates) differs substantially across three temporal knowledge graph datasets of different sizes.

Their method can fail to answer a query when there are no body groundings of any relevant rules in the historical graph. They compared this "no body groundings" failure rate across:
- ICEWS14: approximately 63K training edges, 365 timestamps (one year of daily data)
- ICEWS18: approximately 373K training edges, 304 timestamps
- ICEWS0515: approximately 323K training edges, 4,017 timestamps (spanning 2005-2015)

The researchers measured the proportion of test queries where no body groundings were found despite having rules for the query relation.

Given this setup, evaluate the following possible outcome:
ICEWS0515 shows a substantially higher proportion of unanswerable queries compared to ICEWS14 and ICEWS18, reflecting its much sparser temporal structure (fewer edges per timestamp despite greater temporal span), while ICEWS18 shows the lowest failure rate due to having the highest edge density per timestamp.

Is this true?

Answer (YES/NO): NO